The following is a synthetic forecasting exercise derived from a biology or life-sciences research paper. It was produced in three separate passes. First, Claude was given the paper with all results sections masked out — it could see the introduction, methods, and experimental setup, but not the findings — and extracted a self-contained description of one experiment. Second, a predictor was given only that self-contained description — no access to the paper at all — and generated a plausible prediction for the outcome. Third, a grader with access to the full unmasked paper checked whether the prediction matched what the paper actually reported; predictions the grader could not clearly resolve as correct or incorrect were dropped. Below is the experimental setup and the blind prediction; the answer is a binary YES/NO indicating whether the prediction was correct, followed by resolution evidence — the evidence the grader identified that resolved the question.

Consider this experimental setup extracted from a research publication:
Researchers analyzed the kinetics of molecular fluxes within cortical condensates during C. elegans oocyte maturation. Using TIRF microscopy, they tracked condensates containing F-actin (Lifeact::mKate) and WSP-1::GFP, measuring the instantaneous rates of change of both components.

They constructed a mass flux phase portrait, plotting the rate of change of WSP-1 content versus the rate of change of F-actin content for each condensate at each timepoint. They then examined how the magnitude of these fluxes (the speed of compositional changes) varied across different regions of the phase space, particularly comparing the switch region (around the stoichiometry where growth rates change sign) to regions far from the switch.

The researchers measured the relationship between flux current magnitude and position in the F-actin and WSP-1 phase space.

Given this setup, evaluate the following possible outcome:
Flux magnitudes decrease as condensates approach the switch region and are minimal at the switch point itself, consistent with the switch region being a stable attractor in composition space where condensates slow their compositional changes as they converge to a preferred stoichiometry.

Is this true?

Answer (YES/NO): YES